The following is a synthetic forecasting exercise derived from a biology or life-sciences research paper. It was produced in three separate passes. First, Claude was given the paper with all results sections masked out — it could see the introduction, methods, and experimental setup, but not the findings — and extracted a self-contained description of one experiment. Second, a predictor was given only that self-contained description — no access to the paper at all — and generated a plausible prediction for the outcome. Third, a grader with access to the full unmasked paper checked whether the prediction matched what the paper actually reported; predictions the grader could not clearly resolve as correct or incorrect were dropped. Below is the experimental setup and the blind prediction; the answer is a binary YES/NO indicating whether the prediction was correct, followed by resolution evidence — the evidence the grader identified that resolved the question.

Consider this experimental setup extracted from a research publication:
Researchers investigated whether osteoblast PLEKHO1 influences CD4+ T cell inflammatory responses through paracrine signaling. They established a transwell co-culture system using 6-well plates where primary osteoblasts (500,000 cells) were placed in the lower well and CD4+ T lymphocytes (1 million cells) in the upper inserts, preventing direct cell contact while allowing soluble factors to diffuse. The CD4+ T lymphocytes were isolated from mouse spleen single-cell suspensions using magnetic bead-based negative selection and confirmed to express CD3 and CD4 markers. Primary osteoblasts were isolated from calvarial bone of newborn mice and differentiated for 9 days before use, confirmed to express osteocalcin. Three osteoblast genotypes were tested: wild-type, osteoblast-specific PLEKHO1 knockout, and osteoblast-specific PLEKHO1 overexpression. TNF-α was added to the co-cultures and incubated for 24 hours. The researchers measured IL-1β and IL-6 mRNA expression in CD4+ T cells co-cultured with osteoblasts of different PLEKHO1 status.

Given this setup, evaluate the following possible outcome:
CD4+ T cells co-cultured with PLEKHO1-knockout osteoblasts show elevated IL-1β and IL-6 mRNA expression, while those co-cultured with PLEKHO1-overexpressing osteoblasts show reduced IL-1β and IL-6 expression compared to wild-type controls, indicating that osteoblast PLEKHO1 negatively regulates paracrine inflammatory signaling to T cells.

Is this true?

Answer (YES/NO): NO